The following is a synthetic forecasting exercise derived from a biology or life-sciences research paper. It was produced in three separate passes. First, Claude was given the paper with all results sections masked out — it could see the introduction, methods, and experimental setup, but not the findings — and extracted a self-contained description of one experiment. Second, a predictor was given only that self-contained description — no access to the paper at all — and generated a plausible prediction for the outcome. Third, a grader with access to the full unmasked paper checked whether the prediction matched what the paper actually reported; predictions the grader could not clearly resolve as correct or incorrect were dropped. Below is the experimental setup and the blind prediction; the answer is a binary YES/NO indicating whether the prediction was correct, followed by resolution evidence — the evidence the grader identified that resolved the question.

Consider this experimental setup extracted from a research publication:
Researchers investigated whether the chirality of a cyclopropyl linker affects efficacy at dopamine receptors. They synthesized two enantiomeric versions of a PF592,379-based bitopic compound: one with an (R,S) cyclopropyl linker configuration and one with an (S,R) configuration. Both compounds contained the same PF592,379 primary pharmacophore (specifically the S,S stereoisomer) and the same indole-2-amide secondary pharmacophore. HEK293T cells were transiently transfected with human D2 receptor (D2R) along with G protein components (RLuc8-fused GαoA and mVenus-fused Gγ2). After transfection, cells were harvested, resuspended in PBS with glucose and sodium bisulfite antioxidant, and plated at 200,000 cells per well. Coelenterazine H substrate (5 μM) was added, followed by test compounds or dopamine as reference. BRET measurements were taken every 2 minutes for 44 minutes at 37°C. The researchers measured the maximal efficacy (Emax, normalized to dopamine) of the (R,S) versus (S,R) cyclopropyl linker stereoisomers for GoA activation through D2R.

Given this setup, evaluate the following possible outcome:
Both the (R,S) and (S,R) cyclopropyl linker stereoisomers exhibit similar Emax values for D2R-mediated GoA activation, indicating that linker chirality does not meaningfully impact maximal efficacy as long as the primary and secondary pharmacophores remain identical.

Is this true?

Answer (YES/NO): YES